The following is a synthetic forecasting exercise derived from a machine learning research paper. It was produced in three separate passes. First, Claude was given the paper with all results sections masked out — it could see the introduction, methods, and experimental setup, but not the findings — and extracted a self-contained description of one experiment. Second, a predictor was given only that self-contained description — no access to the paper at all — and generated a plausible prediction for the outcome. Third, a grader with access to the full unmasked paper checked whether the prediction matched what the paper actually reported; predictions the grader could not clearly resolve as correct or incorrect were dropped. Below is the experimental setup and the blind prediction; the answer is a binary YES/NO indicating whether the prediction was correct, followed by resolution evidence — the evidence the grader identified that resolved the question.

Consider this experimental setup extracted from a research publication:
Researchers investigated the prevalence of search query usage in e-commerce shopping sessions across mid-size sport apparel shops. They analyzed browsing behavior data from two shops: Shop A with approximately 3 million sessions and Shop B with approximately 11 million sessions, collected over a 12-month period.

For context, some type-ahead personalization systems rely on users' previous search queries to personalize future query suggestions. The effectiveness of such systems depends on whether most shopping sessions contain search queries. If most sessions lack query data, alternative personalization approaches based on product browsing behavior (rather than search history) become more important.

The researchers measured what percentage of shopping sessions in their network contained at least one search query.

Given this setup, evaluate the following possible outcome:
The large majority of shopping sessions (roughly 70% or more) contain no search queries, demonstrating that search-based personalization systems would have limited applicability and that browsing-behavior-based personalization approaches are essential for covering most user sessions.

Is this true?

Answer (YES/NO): YES